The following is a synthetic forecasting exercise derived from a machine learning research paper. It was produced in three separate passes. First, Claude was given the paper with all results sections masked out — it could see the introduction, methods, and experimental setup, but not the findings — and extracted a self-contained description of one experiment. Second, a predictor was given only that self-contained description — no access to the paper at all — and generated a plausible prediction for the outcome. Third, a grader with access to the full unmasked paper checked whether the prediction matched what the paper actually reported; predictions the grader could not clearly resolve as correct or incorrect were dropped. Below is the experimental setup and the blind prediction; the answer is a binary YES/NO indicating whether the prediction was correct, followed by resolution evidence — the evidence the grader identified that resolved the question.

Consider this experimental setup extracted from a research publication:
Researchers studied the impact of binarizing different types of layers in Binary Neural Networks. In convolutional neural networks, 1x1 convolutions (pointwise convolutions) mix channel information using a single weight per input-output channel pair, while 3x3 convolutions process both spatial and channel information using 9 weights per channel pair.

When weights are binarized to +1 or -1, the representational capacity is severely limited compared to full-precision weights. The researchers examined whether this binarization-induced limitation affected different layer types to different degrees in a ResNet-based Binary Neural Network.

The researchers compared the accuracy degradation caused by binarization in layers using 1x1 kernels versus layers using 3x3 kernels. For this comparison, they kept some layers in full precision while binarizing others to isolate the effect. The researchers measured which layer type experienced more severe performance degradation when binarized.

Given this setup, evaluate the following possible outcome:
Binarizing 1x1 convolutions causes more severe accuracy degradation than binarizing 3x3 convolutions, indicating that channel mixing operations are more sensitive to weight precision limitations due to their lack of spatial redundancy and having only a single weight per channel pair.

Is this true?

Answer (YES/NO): YES